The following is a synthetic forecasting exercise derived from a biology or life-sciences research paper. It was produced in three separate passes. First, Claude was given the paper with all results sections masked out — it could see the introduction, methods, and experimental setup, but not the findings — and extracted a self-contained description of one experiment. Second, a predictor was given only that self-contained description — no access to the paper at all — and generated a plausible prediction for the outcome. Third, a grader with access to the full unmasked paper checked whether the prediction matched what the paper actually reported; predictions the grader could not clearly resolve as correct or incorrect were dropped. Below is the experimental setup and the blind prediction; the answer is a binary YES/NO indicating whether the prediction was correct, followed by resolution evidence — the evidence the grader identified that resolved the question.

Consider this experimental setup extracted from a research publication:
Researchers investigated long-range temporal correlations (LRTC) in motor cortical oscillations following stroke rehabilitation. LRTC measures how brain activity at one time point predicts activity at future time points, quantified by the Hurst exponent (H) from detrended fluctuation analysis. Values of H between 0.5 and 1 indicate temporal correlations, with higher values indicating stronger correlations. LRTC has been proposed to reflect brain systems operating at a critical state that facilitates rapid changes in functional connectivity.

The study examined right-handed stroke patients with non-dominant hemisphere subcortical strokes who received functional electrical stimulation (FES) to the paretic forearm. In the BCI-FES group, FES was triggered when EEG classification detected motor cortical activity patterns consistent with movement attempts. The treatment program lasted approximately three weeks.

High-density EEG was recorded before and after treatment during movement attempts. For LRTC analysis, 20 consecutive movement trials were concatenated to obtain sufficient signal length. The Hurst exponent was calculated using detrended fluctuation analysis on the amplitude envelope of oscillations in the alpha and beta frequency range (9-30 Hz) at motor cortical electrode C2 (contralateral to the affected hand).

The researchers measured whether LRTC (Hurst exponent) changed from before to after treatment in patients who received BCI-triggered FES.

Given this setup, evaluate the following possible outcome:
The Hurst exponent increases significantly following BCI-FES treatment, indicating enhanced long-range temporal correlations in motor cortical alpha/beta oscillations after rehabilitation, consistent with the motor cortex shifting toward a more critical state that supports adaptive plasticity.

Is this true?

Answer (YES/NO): NO